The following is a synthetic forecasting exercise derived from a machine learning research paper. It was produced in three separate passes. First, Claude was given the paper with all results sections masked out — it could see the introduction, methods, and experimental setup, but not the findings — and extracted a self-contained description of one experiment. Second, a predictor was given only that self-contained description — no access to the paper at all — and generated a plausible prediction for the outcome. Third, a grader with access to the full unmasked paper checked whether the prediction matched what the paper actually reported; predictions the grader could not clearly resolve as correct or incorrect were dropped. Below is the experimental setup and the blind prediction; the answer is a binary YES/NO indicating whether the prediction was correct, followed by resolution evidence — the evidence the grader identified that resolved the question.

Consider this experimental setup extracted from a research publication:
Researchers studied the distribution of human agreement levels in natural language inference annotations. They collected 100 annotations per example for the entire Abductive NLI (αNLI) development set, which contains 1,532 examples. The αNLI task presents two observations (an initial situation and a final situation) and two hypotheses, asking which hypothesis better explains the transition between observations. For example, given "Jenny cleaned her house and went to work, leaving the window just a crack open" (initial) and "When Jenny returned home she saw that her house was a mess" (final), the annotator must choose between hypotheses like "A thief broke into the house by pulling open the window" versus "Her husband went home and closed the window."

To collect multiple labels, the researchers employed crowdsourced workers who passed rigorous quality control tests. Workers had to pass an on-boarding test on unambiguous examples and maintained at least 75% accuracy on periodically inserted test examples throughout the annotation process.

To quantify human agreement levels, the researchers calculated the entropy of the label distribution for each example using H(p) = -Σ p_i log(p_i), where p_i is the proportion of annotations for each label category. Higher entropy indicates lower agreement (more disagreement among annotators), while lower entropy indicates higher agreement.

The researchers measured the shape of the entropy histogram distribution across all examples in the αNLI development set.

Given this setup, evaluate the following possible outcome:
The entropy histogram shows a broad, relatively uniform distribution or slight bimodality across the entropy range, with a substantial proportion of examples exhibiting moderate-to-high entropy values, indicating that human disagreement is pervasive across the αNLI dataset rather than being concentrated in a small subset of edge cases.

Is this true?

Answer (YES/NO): NO